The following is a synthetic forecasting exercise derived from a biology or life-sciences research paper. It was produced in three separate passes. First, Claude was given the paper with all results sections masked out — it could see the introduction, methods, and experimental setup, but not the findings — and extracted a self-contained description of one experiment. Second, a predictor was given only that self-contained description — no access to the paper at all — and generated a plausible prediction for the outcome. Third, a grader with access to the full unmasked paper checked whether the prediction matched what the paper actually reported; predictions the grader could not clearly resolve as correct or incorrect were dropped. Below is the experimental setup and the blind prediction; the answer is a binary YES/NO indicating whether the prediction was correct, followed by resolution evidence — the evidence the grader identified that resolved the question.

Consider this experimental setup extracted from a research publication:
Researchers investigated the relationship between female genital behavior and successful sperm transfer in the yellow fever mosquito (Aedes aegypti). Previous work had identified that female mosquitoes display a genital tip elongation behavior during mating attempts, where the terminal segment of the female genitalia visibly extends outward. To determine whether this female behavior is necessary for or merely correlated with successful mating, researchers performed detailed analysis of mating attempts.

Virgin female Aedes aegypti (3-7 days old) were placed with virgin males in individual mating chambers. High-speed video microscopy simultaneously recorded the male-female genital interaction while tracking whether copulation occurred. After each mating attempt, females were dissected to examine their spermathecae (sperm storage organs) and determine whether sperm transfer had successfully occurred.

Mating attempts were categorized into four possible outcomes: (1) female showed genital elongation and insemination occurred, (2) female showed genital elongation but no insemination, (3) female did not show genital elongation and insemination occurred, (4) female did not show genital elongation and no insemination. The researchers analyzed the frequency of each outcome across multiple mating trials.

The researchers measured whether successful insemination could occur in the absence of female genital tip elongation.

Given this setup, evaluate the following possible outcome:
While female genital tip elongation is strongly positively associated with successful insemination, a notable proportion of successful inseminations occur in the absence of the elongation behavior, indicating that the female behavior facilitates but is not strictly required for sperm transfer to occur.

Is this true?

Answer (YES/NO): NO